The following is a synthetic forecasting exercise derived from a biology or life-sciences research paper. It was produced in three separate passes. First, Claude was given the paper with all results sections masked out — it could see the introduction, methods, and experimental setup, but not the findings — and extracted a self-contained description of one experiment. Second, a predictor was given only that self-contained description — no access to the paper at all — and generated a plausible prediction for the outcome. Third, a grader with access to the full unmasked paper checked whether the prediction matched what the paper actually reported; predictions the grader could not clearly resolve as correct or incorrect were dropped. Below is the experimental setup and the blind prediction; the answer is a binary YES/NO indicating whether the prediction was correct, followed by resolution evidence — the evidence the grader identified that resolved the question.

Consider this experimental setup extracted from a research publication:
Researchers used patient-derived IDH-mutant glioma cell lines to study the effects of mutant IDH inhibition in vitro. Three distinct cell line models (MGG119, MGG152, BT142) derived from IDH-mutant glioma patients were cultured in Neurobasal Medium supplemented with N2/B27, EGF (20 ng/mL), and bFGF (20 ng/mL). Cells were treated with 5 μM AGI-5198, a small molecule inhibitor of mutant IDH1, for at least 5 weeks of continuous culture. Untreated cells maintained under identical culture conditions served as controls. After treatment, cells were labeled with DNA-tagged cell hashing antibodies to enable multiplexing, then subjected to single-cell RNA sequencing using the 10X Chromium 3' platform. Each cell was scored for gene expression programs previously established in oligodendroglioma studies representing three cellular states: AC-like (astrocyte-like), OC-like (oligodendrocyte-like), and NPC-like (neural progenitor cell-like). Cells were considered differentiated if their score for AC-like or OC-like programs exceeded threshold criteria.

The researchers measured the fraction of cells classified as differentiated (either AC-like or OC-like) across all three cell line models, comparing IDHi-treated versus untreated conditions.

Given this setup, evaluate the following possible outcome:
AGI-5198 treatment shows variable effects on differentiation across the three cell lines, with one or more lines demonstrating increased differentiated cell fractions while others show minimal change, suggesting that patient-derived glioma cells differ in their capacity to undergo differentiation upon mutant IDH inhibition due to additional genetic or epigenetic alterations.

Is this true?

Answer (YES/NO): NO